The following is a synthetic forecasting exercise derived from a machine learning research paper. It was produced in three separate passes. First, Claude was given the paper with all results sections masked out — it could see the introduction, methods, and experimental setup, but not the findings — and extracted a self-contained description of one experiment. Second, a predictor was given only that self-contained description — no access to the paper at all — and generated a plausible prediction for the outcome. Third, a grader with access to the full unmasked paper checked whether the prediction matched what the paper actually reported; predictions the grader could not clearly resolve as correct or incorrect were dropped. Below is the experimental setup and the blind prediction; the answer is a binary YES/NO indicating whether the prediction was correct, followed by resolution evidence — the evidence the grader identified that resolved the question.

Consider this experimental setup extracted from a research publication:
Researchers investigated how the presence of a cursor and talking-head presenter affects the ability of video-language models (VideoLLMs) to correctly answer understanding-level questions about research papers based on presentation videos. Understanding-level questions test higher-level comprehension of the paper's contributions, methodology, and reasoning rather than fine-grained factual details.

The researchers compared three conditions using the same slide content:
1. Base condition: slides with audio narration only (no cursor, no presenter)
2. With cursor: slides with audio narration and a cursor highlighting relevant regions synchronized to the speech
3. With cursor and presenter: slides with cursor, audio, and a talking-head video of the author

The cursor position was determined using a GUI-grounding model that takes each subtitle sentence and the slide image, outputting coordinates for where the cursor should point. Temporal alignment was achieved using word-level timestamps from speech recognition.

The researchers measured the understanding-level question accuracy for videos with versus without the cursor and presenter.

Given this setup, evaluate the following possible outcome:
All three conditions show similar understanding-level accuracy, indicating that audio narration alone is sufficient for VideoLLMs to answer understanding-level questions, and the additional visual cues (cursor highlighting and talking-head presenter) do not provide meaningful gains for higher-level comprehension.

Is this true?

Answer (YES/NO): NO